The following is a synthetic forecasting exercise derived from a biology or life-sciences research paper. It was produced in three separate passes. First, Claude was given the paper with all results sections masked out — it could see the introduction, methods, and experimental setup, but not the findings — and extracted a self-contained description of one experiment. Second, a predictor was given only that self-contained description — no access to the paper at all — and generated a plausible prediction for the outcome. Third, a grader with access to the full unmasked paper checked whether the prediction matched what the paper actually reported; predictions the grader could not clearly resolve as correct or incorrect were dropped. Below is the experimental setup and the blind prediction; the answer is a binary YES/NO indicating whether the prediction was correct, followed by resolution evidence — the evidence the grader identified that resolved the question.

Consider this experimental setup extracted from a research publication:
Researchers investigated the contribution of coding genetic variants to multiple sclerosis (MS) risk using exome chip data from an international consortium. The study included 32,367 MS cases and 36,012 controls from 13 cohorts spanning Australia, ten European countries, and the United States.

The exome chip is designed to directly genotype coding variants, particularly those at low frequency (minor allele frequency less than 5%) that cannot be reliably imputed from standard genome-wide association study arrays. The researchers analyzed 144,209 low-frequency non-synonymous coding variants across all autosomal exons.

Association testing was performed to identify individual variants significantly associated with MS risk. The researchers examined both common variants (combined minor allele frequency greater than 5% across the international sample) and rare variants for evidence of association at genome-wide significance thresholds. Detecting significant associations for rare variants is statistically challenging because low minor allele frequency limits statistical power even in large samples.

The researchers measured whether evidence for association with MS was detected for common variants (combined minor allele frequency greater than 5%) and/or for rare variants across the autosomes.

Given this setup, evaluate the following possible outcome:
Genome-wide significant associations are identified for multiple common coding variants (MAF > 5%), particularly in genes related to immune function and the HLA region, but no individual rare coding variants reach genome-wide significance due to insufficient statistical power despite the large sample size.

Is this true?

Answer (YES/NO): NO